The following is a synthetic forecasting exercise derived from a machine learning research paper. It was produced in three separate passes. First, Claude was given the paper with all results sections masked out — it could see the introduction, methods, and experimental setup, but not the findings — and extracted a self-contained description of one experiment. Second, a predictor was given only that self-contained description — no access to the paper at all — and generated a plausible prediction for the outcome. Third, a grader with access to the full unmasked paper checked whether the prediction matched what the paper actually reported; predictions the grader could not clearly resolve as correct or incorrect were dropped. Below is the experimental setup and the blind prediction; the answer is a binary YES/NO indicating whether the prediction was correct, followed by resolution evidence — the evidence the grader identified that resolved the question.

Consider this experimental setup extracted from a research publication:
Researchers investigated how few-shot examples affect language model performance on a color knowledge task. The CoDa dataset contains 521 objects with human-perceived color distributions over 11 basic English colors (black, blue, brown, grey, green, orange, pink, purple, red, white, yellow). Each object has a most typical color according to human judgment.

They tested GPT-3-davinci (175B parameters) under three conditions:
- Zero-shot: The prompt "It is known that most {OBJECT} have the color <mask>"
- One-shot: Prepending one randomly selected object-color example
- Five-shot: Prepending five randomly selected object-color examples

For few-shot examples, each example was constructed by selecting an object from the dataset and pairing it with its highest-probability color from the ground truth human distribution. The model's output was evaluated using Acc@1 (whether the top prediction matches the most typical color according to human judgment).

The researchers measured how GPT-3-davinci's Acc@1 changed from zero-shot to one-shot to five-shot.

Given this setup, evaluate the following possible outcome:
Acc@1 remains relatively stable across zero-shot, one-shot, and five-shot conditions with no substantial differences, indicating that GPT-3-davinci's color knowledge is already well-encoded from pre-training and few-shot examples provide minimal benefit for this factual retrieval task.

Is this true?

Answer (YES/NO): NO